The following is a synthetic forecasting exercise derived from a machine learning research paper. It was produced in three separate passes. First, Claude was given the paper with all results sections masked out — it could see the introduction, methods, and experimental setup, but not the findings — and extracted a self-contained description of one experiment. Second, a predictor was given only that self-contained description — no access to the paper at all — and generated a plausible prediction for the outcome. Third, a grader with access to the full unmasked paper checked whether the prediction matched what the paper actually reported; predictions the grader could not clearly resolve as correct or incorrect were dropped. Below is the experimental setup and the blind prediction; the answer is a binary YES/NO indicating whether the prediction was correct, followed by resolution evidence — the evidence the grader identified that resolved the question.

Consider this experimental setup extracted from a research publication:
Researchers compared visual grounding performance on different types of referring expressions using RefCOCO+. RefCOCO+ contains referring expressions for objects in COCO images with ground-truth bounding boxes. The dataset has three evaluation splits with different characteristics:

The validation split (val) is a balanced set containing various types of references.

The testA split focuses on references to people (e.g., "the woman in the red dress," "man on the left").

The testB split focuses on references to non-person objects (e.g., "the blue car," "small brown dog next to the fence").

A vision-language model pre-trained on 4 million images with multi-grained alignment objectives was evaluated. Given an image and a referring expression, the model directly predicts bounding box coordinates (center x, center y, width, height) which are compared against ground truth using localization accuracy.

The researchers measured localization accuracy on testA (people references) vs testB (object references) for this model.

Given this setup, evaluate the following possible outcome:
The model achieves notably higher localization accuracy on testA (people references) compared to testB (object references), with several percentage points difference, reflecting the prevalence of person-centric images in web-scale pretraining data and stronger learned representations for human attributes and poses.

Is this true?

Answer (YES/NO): YES